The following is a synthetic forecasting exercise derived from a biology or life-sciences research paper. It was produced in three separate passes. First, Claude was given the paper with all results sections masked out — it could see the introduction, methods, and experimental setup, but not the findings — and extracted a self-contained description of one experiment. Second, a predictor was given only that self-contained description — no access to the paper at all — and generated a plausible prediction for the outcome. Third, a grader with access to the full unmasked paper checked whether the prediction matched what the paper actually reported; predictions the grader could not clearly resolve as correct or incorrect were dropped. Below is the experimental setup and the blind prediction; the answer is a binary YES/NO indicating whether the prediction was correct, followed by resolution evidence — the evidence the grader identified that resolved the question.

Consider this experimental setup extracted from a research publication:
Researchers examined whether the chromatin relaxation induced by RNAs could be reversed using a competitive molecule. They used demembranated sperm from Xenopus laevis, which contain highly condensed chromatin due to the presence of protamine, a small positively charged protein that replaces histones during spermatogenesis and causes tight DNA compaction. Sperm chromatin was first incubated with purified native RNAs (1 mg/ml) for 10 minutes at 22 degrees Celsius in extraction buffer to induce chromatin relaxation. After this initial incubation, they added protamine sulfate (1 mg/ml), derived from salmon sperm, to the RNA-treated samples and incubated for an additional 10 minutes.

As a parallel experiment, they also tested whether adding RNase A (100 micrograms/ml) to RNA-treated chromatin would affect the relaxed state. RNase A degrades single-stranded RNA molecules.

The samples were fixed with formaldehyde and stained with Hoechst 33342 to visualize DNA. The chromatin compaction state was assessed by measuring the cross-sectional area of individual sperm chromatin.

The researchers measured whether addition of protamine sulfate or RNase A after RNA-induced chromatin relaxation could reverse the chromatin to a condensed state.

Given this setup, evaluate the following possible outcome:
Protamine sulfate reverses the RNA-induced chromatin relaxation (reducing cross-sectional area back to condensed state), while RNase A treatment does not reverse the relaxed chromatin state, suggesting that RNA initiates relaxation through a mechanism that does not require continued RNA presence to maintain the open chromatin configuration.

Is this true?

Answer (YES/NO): NO